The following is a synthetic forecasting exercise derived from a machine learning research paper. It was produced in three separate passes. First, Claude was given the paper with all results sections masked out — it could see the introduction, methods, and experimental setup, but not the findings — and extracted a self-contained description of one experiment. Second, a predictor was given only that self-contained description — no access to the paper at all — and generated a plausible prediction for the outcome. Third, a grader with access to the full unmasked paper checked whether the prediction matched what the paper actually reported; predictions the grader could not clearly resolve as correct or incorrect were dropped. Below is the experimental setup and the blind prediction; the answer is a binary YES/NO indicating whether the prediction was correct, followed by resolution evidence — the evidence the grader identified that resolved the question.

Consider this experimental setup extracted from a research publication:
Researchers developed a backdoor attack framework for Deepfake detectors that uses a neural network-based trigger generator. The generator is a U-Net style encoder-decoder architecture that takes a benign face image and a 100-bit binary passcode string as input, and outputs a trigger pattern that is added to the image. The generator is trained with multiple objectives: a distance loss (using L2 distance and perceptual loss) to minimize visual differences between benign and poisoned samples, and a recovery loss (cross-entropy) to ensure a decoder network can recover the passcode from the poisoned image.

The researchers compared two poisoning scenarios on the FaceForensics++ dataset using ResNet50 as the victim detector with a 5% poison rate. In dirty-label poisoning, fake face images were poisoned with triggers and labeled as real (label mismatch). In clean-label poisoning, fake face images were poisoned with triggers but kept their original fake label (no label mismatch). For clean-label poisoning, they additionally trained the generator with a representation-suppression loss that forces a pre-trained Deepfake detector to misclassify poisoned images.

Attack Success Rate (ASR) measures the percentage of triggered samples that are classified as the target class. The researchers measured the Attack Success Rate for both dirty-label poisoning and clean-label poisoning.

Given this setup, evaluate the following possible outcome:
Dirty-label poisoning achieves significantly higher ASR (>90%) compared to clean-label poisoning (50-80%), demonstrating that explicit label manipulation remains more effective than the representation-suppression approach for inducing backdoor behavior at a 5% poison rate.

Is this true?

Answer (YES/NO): NO